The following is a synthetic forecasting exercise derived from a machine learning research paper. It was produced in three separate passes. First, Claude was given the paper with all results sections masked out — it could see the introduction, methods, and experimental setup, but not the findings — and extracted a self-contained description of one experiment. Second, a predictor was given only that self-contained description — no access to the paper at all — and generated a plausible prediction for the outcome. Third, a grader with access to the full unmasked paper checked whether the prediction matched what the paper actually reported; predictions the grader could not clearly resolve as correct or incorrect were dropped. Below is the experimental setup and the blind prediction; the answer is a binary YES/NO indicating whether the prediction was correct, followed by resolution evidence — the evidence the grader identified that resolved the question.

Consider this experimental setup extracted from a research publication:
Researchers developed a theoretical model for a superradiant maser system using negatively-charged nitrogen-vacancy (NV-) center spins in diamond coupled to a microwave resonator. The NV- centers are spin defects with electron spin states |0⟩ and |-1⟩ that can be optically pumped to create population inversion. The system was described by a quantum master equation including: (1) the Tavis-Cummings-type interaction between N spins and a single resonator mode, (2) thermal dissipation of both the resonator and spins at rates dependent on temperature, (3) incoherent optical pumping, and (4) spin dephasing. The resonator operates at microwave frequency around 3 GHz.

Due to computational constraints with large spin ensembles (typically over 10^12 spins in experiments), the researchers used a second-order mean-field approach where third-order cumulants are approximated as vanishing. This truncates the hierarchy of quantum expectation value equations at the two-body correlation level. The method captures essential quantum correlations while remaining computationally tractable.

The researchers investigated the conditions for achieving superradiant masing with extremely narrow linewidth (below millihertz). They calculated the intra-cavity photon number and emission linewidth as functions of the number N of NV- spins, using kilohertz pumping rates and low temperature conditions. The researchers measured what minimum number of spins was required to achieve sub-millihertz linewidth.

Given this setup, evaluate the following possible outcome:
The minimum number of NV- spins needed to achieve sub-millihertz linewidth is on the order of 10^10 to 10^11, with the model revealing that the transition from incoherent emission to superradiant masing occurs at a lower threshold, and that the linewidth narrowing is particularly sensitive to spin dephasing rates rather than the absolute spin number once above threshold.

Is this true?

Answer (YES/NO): NO